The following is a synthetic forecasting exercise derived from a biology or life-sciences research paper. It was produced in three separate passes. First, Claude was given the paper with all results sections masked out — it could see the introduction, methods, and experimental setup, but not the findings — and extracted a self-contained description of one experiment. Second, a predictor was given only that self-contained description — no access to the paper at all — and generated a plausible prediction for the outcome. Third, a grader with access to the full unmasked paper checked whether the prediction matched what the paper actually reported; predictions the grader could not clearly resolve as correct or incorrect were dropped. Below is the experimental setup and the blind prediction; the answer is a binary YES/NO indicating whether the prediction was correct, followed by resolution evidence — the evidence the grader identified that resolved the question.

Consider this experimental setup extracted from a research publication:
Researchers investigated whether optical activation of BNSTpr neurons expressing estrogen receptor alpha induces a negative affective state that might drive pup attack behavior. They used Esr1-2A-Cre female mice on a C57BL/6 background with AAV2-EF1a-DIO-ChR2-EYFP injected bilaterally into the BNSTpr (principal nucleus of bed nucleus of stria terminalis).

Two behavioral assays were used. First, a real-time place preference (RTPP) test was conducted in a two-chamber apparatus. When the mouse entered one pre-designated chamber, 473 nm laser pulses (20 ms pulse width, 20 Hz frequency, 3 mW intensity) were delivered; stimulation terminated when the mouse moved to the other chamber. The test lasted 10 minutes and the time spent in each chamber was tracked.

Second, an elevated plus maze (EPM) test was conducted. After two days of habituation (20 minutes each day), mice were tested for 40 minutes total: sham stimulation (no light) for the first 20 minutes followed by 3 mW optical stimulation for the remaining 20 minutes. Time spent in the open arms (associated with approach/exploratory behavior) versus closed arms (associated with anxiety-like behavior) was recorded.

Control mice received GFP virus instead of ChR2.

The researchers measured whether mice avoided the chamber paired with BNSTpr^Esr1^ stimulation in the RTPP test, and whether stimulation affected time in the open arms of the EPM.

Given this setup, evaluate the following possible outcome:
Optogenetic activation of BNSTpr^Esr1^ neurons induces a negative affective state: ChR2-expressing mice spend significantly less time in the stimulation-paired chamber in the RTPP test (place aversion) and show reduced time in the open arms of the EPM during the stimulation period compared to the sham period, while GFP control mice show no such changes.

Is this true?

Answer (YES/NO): NO